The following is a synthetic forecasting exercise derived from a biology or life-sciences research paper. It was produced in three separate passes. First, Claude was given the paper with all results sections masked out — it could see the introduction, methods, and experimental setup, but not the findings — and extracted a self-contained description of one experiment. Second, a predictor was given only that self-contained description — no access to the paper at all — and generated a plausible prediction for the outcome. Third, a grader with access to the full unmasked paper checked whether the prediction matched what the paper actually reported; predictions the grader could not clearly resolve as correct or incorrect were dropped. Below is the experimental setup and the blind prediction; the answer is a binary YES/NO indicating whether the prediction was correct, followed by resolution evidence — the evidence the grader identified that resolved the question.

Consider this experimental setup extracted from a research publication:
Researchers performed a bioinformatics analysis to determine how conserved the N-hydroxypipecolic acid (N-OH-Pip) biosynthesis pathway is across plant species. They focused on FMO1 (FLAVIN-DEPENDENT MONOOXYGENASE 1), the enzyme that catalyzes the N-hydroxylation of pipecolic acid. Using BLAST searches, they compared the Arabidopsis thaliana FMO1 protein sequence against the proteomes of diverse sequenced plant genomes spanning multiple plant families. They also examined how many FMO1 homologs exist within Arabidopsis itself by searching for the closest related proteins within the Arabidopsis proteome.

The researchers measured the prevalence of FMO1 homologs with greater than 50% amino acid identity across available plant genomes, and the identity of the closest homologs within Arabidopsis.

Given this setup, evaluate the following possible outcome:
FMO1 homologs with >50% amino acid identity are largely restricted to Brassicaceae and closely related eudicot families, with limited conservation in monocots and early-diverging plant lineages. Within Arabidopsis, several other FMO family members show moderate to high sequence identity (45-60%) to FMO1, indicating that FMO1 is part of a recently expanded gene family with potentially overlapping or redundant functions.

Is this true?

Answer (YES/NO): NO